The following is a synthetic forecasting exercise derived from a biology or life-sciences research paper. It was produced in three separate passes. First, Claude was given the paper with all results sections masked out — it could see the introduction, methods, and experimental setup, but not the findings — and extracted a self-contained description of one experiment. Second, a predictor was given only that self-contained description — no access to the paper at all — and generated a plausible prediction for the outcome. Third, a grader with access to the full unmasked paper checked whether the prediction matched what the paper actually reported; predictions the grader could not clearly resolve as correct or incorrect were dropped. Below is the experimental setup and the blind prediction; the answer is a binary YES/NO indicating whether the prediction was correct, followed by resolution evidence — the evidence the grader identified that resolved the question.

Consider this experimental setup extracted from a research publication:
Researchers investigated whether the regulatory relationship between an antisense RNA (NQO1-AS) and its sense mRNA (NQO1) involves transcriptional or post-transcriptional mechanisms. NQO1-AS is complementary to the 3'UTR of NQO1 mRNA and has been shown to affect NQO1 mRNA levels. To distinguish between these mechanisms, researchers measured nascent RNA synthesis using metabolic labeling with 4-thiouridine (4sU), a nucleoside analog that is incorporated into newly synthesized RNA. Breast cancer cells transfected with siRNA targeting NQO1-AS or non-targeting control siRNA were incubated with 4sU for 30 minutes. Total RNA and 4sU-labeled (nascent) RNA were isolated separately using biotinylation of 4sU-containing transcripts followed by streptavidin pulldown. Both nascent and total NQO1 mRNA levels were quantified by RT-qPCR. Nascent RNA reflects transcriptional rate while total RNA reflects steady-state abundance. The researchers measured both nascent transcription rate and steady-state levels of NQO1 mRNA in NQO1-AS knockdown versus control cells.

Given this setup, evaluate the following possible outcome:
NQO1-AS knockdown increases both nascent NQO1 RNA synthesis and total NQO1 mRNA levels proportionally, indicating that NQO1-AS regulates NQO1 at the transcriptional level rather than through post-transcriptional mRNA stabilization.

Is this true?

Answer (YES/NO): NO